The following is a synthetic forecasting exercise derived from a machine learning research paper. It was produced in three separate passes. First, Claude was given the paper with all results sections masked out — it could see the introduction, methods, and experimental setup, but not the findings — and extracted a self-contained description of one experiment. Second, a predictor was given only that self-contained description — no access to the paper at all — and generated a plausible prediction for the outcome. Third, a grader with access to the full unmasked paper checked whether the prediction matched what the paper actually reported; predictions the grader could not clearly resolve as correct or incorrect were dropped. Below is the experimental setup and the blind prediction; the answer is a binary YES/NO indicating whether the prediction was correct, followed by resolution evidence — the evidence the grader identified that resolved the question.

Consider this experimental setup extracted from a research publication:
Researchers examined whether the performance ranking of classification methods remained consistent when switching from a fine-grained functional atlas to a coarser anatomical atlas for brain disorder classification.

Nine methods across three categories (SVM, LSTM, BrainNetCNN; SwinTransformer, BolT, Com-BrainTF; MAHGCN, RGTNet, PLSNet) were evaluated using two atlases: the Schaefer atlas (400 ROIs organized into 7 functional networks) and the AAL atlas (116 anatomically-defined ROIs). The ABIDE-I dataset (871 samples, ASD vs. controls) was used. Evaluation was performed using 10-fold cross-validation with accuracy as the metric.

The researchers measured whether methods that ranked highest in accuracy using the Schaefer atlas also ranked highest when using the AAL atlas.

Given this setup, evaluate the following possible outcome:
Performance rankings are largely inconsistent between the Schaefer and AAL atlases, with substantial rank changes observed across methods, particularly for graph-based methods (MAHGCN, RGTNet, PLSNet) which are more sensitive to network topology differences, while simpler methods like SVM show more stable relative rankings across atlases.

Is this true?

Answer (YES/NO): NO